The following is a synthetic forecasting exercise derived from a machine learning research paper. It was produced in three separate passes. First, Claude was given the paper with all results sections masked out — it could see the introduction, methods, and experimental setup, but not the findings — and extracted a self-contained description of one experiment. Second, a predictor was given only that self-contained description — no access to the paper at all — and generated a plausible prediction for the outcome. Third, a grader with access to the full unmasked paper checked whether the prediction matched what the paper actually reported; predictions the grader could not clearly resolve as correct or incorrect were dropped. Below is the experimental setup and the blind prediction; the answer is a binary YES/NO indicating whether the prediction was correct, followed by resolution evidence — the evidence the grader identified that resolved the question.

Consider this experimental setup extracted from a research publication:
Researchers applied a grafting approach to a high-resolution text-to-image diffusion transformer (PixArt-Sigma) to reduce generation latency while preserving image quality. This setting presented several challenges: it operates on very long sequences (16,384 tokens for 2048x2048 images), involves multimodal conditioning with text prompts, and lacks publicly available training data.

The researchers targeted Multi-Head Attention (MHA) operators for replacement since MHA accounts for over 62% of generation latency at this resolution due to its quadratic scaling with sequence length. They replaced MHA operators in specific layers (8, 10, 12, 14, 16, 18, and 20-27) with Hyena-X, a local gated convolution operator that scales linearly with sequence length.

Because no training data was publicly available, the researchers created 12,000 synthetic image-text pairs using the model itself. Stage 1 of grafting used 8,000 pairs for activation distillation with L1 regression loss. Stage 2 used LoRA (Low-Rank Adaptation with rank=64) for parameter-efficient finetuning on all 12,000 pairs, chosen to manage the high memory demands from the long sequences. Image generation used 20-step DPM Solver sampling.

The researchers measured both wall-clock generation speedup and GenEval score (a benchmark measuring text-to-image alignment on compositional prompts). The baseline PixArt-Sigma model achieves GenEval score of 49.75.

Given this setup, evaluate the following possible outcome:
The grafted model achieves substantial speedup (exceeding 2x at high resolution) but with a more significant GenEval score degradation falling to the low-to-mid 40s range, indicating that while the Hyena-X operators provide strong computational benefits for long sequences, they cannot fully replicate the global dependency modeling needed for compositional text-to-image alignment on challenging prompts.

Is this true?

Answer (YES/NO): NO